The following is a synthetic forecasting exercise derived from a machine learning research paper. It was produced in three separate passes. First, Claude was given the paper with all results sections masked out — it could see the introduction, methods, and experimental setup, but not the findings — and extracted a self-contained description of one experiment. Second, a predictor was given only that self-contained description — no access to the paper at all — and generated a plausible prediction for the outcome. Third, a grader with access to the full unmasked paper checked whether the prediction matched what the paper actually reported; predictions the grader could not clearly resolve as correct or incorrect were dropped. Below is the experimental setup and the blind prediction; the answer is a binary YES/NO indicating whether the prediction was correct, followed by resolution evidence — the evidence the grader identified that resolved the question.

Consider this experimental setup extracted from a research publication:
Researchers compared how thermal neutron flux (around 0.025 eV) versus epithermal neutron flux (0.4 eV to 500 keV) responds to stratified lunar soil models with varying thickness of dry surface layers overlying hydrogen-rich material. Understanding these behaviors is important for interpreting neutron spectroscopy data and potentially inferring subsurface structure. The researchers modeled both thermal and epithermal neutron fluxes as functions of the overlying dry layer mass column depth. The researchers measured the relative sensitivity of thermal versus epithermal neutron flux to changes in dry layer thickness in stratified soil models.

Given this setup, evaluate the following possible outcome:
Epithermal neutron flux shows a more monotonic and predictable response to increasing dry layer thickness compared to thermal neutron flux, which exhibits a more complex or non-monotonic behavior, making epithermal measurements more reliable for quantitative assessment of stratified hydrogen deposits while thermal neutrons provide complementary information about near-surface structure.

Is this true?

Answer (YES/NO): NO